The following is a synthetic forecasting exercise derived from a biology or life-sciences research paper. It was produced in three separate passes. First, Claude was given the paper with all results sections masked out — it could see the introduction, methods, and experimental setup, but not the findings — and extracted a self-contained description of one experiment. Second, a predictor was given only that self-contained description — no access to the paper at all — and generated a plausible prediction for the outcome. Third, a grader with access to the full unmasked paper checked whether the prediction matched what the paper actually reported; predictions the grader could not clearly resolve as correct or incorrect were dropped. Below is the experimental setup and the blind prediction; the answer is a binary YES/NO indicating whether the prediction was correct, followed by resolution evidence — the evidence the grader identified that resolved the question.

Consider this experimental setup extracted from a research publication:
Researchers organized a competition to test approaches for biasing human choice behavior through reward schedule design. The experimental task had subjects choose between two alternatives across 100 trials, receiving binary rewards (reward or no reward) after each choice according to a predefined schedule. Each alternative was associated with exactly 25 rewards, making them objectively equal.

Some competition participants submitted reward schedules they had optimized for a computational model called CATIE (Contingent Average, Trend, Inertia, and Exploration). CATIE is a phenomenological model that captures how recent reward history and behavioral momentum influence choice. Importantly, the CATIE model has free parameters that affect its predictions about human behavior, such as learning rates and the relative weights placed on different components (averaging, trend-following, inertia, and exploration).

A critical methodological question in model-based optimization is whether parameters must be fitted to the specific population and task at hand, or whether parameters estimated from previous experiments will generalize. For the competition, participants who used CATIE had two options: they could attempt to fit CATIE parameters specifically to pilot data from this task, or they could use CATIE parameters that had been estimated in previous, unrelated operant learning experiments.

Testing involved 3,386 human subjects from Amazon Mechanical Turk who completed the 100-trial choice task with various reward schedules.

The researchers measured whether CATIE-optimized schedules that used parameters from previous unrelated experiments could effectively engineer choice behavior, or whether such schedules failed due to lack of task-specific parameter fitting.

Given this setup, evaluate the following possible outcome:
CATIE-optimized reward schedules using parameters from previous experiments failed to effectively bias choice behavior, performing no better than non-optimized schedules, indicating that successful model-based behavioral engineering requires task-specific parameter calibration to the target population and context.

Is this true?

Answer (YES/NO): NO